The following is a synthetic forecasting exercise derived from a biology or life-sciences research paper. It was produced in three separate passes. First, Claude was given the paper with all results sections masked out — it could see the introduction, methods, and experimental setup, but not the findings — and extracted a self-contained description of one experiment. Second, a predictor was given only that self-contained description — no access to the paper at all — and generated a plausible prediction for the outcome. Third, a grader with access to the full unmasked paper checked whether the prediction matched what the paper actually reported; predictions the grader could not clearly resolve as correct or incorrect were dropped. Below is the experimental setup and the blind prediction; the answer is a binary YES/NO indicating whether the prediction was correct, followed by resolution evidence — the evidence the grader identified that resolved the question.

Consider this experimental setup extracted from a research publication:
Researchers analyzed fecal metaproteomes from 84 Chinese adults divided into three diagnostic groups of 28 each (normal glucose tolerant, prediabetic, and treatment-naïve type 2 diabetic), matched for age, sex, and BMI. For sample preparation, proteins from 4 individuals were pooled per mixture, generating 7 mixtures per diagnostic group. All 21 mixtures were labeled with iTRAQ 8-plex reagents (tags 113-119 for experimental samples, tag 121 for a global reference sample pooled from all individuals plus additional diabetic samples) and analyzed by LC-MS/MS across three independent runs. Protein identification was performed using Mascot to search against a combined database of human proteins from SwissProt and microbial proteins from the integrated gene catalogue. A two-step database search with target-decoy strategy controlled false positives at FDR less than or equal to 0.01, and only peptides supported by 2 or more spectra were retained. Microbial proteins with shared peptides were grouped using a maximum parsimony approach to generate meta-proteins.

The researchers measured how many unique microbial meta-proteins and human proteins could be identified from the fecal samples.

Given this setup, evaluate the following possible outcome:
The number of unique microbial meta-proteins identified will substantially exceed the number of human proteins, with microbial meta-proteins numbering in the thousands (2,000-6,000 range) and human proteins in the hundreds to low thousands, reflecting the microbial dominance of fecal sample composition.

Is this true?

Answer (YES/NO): NO